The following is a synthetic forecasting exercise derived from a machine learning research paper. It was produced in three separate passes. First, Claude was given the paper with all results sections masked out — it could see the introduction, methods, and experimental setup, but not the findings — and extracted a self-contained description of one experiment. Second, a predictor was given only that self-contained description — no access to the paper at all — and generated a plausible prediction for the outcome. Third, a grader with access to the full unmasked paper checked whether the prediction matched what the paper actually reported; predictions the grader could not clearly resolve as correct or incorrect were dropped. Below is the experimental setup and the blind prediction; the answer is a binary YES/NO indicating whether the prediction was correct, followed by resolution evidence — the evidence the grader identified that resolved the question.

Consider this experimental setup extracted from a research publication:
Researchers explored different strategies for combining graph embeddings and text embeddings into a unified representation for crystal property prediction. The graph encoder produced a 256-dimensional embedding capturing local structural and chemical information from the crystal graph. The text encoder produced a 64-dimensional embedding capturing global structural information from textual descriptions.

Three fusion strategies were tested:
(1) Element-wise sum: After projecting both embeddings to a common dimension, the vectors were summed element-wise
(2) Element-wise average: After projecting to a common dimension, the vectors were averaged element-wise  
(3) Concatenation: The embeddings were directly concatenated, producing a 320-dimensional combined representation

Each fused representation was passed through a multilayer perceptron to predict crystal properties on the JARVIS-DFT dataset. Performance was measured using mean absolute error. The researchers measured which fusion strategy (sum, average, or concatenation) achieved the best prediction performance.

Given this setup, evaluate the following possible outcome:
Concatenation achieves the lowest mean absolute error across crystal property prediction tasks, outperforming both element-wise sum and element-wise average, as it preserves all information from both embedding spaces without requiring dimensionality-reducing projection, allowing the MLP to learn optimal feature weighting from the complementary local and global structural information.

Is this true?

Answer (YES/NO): YES